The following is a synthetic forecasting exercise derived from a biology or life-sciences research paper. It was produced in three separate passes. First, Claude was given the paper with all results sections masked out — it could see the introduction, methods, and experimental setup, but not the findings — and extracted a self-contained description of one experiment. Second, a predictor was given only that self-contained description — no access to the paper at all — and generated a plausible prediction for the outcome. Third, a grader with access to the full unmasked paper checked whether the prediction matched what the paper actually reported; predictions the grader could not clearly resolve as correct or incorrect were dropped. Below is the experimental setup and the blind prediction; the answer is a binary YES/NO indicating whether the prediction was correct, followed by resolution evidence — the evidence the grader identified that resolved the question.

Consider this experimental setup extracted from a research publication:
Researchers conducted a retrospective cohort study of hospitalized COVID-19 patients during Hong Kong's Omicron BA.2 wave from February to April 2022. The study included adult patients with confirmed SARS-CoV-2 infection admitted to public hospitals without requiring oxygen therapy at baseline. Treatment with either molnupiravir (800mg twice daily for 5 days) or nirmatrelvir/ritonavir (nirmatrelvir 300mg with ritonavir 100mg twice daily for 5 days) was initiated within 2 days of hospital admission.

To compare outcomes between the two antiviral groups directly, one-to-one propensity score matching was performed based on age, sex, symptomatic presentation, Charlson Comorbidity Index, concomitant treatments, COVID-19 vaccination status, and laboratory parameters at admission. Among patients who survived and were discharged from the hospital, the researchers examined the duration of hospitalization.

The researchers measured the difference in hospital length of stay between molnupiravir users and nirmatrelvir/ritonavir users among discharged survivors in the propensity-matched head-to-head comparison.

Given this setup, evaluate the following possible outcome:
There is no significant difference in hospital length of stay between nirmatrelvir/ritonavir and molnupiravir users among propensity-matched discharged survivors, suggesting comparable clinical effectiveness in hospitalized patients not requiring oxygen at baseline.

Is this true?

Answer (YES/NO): NO